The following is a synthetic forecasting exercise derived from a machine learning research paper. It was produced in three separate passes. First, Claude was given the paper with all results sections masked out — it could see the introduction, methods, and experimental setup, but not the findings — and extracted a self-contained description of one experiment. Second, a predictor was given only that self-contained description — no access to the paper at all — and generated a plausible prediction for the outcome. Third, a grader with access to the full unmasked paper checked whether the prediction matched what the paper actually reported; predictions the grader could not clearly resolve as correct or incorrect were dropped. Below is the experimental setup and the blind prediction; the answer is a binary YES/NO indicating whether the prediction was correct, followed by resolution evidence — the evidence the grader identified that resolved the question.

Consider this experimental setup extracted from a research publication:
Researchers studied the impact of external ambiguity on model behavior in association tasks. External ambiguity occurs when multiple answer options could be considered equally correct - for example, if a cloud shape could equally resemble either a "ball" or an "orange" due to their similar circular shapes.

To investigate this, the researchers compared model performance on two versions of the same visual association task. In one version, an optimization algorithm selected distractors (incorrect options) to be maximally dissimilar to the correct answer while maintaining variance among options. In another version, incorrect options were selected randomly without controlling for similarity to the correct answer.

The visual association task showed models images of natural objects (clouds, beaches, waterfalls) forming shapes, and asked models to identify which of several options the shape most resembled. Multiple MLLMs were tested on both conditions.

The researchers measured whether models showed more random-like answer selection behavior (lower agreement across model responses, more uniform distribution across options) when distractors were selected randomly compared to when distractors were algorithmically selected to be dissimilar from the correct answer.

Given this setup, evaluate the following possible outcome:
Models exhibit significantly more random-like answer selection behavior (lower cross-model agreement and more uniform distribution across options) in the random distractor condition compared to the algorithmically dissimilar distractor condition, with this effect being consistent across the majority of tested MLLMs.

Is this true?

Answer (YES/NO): YES